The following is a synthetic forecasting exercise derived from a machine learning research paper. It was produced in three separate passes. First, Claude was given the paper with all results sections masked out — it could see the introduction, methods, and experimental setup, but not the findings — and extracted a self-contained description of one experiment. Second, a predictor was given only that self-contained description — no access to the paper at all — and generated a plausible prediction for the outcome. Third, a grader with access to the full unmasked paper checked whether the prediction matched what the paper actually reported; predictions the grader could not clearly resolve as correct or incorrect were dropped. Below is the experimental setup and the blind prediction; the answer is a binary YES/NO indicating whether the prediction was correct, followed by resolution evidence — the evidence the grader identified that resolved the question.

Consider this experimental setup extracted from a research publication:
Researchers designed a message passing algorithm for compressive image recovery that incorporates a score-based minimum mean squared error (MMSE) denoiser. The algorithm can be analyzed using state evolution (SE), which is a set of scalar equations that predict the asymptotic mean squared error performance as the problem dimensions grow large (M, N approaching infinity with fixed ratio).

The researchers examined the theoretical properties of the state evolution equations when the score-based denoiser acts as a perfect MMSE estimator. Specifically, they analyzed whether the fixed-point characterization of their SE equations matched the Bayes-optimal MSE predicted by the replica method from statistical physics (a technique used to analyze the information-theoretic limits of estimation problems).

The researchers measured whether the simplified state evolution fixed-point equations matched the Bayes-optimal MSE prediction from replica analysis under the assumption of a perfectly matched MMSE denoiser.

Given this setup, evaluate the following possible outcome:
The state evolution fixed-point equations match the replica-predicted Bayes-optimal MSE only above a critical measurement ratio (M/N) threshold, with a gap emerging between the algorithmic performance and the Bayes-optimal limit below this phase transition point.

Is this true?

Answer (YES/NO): NO